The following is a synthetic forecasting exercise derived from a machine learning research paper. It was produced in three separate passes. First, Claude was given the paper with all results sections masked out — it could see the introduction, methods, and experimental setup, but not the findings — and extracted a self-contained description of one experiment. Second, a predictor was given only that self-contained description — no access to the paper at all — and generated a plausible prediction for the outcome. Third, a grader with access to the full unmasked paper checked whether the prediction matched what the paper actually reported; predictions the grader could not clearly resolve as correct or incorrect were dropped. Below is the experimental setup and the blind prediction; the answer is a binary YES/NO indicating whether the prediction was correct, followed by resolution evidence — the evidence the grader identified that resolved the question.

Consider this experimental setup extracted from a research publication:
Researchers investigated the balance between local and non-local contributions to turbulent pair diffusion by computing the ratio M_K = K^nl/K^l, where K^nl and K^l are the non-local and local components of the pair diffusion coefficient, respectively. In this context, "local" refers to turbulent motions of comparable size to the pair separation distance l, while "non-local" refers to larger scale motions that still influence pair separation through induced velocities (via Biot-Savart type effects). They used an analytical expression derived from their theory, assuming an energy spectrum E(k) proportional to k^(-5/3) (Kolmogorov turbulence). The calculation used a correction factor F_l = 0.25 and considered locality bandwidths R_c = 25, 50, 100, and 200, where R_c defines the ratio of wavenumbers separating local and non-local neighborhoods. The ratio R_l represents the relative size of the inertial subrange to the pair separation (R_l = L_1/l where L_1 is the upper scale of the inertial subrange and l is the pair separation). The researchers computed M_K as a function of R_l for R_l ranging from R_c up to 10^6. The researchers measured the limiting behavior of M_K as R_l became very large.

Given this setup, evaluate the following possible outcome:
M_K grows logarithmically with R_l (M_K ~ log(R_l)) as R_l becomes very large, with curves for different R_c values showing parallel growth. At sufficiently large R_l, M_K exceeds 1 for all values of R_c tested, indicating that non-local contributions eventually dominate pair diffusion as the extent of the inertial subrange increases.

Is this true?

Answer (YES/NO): NO